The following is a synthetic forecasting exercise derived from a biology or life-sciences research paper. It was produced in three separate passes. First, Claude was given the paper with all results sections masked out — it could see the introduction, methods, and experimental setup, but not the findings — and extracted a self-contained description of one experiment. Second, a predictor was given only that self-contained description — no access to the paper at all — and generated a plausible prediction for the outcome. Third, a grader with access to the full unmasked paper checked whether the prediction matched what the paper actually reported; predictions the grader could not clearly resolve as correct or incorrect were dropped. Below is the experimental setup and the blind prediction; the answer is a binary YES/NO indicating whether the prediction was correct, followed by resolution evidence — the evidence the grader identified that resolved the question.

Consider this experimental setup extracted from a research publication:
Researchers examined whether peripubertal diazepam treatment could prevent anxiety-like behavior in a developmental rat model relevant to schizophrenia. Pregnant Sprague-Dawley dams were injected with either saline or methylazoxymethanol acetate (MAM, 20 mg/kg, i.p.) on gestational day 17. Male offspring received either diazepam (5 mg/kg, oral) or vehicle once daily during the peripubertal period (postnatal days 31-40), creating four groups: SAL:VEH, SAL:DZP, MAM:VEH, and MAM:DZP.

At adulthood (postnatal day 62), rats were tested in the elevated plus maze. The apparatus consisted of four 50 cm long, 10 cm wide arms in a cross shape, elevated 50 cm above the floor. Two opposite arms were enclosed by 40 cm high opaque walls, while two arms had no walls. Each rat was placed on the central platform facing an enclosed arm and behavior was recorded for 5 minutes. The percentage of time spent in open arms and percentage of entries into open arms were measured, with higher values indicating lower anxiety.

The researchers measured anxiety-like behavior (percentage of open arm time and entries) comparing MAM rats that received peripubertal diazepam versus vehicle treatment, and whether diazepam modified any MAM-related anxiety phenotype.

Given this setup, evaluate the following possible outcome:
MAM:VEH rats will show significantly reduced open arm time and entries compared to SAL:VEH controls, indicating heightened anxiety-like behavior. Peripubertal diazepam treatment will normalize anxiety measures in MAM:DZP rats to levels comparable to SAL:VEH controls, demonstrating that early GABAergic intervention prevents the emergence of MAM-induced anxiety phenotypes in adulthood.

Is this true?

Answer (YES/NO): NO